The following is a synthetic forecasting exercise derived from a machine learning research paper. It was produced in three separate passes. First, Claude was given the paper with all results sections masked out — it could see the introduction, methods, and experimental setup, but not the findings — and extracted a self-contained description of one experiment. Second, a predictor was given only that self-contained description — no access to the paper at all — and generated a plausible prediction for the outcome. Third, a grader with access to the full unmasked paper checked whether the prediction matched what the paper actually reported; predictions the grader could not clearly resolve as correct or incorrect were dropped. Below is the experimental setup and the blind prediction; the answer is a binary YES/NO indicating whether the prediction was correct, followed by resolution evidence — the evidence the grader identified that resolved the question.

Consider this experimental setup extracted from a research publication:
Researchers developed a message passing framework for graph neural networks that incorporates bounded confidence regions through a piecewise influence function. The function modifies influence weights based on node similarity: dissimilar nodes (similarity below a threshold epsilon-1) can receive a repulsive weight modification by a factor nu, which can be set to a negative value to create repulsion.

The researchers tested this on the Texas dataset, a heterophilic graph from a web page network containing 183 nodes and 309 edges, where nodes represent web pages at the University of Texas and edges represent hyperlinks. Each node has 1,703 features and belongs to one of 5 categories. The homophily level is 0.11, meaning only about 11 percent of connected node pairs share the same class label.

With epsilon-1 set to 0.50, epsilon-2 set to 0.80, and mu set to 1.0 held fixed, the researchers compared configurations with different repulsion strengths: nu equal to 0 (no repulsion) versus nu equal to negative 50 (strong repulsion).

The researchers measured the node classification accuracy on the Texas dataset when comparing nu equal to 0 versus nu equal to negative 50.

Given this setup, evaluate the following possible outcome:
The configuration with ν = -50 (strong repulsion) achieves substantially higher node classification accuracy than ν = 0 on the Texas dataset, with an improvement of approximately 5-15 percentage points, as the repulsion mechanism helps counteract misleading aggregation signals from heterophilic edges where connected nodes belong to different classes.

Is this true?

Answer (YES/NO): YES